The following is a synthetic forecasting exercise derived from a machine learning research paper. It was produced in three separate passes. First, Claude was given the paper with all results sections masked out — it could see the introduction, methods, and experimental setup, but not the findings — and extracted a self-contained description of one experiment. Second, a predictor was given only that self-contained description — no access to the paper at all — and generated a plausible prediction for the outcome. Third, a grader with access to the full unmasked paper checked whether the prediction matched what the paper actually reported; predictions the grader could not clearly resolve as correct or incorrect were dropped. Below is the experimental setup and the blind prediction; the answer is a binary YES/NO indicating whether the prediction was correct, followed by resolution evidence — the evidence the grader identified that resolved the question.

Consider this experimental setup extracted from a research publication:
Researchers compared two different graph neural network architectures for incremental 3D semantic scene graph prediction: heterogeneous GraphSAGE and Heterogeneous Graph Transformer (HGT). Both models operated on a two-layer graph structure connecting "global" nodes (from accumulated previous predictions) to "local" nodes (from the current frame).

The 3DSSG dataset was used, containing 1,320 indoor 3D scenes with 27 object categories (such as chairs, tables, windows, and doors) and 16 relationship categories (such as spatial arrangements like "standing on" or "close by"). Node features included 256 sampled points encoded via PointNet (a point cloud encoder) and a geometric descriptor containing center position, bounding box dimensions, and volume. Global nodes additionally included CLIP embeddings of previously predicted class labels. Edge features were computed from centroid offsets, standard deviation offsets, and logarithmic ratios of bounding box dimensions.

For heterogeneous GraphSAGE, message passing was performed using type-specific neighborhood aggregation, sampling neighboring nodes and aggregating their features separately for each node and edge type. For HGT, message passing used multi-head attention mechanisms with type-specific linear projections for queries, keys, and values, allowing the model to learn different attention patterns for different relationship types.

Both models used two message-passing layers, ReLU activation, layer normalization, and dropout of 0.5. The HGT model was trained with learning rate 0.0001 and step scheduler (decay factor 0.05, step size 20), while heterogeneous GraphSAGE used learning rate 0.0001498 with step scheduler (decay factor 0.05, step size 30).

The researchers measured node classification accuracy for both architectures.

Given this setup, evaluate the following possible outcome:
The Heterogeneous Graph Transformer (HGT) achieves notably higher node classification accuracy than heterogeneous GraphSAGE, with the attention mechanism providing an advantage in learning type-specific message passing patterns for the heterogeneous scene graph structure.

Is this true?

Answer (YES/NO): NO